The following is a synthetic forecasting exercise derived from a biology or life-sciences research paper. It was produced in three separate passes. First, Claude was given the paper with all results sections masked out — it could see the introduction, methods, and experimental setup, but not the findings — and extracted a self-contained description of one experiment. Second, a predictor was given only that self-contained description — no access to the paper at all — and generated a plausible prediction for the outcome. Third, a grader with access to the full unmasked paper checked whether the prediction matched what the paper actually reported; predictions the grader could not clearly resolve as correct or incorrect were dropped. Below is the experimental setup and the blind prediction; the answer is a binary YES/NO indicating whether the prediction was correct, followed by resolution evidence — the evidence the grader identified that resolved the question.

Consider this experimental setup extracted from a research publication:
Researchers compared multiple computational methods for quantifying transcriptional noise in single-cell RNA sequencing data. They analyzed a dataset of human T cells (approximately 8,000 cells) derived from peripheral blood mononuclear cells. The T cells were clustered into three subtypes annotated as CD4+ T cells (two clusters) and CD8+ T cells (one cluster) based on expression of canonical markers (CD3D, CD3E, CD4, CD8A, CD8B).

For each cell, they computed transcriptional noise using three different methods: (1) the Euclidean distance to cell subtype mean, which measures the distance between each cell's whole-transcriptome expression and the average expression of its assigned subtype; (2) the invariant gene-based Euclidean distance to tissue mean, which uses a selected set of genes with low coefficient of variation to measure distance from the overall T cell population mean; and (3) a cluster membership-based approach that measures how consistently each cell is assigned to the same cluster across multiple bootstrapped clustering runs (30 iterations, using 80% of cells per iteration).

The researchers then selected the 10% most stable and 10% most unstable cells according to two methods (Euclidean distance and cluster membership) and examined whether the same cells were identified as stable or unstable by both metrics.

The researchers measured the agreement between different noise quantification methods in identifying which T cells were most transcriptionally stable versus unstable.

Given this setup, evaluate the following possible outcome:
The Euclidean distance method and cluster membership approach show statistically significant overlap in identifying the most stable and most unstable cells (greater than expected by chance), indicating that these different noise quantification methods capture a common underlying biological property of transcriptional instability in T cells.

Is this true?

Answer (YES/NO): NO